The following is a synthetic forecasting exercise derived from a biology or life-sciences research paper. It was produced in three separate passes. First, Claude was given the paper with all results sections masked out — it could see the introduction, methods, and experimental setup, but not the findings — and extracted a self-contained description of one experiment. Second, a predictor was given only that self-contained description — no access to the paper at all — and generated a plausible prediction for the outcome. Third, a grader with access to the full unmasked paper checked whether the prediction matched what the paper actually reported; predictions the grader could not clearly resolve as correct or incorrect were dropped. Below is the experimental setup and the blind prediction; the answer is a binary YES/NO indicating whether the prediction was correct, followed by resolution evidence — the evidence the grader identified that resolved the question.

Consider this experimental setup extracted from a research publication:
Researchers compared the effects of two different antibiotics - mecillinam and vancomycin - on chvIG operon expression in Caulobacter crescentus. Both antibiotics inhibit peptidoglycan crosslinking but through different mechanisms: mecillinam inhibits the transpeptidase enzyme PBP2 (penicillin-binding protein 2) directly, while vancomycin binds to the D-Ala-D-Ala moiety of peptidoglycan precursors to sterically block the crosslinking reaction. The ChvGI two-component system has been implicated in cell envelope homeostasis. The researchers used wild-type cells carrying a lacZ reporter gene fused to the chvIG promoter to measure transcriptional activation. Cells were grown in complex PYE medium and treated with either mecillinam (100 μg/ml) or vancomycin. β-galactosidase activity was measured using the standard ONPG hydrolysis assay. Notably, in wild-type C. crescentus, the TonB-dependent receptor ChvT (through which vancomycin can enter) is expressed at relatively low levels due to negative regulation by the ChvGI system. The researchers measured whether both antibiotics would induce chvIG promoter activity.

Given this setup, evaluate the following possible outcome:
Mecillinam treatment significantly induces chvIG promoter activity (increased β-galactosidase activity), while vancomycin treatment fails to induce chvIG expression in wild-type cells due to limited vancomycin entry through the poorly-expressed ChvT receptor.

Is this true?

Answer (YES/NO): YES